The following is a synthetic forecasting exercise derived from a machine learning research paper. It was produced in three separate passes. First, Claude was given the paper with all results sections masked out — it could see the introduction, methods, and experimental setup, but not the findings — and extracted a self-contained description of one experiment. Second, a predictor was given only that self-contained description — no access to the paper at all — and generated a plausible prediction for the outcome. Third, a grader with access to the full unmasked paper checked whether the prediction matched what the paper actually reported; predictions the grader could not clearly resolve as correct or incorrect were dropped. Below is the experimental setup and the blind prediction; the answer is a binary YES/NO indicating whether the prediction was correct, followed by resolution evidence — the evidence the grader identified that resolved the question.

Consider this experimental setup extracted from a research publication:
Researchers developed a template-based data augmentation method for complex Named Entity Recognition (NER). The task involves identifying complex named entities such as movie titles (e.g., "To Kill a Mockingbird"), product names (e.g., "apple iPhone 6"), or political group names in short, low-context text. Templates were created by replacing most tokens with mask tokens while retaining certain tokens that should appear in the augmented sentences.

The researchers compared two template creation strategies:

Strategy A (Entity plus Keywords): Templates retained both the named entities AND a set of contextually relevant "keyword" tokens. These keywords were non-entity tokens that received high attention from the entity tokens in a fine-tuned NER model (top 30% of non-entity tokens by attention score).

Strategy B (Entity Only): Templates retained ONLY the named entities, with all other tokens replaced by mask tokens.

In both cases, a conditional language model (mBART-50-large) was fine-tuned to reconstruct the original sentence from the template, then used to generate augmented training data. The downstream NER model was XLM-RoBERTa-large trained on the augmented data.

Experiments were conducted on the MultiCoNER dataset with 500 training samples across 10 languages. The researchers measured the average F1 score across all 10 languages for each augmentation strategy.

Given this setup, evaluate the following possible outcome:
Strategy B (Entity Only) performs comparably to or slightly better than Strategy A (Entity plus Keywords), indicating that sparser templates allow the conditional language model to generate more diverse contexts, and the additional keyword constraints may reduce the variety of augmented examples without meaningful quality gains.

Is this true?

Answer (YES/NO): NO